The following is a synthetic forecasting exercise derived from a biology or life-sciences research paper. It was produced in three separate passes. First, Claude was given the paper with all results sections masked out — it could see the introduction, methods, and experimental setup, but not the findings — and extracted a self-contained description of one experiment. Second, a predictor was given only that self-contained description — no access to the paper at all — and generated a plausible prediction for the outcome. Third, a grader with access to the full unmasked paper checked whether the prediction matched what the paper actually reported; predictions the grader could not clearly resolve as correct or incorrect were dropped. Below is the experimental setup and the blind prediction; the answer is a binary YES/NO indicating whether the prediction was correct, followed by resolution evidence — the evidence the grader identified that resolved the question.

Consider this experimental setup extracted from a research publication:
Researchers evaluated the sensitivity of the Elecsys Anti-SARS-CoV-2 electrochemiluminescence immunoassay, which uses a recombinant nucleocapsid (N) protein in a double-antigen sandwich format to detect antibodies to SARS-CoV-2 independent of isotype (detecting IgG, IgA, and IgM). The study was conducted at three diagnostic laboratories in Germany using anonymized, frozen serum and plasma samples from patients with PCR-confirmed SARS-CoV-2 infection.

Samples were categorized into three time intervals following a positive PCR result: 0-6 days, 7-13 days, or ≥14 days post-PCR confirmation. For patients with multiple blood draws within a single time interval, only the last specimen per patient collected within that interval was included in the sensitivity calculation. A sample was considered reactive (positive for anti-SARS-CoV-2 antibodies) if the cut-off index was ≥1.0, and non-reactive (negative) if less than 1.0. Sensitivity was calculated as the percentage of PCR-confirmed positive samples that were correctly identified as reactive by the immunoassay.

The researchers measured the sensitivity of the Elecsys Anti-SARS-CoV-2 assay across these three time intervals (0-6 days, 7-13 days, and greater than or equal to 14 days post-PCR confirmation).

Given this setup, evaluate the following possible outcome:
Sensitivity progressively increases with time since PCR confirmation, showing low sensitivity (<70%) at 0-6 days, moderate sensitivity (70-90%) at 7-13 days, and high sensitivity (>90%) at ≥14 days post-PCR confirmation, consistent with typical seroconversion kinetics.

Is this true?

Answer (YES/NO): YES